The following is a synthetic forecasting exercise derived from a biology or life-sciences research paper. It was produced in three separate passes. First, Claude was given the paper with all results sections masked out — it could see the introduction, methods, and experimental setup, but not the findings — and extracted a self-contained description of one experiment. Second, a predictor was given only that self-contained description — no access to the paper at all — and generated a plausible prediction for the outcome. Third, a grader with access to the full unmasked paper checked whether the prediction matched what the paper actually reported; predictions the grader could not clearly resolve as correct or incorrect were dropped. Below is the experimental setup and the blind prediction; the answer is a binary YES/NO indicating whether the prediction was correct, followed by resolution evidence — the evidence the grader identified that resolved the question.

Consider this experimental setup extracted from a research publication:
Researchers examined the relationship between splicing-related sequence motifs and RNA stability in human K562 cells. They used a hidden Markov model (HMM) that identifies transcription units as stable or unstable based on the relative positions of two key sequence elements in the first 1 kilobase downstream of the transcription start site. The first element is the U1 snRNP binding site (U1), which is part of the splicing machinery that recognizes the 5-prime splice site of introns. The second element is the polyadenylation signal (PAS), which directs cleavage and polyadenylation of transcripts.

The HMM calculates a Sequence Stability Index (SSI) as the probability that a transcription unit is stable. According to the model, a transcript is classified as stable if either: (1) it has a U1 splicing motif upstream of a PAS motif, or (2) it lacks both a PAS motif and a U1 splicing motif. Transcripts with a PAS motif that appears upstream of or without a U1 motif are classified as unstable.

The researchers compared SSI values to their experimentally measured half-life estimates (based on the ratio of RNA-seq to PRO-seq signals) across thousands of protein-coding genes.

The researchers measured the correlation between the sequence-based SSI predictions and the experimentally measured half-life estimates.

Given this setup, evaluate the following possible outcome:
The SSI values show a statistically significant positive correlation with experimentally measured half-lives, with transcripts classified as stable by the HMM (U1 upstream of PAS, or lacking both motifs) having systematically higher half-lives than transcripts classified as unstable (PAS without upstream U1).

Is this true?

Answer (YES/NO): NO